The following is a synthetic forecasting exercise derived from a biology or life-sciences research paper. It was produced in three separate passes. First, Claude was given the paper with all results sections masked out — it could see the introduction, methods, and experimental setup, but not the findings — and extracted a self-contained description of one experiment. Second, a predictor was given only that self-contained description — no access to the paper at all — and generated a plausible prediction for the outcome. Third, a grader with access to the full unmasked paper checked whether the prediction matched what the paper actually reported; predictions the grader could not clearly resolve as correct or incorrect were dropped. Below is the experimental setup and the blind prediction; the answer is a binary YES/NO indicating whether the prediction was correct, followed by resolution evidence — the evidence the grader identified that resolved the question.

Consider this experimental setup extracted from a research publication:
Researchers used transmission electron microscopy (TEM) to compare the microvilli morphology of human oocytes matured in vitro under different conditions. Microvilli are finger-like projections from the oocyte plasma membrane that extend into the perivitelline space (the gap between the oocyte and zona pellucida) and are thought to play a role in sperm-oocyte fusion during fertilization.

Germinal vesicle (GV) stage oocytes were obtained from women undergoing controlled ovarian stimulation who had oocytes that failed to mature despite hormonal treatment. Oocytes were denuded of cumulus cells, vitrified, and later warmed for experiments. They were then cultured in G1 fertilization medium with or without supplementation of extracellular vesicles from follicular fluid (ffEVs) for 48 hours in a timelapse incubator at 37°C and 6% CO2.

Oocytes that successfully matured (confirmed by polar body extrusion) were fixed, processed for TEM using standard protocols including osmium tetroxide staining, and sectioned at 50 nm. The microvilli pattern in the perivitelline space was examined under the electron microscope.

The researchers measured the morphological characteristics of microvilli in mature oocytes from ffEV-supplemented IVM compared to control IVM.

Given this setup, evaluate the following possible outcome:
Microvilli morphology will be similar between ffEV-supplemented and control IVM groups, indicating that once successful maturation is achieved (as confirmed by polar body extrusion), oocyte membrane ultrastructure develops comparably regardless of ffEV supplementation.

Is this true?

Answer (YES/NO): NO